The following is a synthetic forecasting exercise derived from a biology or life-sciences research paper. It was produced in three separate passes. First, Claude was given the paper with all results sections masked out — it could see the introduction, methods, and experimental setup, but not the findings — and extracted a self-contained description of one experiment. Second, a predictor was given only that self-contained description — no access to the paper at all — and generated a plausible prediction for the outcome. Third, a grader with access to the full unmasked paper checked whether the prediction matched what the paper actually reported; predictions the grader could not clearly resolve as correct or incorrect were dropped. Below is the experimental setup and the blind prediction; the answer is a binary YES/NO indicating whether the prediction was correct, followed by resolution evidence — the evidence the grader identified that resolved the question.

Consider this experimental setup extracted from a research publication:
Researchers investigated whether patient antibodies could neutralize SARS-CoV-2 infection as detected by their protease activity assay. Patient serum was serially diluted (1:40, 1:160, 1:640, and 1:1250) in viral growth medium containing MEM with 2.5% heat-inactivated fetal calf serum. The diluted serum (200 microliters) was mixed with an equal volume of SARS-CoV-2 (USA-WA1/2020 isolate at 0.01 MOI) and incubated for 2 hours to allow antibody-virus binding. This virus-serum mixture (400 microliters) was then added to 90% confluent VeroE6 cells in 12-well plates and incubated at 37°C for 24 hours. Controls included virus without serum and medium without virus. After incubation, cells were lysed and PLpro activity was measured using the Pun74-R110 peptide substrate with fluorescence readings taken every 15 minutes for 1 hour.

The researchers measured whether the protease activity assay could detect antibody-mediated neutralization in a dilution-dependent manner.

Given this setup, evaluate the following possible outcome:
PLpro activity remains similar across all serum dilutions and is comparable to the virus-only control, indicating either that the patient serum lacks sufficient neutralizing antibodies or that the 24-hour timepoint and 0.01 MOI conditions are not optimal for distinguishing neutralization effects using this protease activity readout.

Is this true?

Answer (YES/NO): NO